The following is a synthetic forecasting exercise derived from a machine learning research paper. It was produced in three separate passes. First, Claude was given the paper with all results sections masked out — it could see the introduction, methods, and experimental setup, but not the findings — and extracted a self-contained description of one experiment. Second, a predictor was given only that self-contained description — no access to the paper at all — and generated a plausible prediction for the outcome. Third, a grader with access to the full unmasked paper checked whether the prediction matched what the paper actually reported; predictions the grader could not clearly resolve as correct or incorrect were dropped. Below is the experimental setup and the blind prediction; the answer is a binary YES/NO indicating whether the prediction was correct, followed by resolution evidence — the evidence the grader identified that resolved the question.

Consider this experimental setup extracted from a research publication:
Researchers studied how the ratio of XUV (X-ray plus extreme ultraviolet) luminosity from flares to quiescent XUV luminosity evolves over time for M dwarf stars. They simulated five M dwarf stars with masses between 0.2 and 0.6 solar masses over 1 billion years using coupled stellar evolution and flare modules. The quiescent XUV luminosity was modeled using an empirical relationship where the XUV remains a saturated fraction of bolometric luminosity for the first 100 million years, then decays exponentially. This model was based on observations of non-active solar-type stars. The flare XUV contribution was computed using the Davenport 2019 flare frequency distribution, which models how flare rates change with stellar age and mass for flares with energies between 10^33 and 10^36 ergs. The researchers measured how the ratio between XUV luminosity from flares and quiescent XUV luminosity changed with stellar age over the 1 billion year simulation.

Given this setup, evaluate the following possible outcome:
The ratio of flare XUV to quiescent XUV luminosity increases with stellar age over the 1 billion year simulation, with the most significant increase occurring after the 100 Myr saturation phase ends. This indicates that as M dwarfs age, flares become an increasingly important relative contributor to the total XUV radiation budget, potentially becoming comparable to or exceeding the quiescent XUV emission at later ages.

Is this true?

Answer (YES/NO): NO